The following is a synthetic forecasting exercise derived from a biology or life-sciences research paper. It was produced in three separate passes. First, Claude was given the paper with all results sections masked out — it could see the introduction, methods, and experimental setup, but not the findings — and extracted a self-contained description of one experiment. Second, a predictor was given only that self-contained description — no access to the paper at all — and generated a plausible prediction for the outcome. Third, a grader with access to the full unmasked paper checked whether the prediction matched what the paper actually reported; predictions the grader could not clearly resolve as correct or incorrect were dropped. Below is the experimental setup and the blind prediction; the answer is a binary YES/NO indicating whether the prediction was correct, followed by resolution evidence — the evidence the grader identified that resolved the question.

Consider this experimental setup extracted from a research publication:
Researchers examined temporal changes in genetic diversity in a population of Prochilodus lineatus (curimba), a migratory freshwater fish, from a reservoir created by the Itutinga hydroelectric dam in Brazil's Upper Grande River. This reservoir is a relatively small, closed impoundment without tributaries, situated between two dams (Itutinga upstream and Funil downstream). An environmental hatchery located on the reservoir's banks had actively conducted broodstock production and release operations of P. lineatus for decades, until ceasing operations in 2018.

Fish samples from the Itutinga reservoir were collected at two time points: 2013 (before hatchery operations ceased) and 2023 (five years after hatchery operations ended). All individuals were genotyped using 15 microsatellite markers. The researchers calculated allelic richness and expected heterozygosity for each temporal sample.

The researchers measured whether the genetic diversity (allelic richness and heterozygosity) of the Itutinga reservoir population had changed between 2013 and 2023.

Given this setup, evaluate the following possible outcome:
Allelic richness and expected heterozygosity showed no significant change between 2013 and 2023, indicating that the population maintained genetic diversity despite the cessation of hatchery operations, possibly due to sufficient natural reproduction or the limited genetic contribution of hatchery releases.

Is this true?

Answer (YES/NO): NO